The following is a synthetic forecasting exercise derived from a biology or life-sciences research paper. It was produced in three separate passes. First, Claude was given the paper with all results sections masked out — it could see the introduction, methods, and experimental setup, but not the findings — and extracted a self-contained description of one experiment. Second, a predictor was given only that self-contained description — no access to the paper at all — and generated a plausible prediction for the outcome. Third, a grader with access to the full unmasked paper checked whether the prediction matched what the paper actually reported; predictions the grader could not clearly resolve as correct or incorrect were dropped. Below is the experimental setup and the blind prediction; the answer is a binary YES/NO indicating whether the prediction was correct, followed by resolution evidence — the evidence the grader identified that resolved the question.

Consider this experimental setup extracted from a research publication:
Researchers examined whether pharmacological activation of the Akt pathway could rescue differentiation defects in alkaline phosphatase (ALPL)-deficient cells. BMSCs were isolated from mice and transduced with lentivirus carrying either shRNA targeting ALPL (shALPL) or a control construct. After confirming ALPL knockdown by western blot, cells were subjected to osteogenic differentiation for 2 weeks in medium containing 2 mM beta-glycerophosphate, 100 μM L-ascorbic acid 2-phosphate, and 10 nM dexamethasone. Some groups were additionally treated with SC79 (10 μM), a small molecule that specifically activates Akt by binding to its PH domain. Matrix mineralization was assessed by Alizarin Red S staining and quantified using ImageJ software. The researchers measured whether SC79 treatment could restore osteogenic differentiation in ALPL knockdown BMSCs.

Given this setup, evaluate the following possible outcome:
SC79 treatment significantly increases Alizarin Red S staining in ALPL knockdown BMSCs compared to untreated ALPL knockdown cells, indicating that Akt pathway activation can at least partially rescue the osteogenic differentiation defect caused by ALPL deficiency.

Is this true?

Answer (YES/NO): YES